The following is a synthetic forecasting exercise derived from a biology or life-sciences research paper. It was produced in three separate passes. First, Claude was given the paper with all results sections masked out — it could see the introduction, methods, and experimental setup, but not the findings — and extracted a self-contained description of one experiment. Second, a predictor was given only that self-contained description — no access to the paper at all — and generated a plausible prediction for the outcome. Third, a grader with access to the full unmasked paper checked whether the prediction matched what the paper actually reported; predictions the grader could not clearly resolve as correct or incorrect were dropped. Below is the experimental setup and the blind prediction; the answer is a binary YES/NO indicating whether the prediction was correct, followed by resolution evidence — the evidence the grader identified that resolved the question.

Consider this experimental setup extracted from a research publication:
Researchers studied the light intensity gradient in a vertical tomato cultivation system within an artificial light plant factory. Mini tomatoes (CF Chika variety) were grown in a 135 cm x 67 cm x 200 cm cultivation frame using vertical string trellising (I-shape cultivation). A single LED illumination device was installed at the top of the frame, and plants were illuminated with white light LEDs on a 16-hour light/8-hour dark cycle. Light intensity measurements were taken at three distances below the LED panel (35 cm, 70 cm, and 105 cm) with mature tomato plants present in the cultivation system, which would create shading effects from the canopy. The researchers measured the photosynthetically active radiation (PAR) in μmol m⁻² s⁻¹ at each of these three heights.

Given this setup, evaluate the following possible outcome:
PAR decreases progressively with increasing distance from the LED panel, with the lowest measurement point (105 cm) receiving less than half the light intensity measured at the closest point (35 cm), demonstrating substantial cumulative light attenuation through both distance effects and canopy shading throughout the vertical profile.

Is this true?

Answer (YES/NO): YES